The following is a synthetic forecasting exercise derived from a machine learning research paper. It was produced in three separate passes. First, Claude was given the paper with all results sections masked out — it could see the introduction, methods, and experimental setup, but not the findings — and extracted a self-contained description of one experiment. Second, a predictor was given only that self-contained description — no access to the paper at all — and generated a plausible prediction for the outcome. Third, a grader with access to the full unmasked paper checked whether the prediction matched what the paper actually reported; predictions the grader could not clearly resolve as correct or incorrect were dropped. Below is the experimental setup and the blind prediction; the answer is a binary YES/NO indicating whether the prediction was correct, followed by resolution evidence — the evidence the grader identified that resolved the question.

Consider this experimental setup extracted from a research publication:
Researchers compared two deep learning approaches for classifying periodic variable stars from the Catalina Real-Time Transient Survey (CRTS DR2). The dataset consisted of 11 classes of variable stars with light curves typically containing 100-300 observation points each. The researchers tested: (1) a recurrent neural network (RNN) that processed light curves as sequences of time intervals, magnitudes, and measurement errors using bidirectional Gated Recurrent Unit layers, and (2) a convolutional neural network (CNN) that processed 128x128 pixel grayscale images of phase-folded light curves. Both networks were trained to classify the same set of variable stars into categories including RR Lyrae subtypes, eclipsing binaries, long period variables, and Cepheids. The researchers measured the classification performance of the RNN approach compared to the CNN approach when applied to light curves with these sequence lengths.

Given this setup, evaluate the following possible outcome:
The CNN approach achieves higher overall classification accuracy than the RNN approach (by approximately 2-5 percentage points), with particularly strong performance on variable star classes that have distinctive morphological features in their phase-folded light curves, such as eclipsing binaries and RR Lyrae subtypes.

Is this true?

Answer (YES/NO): NO